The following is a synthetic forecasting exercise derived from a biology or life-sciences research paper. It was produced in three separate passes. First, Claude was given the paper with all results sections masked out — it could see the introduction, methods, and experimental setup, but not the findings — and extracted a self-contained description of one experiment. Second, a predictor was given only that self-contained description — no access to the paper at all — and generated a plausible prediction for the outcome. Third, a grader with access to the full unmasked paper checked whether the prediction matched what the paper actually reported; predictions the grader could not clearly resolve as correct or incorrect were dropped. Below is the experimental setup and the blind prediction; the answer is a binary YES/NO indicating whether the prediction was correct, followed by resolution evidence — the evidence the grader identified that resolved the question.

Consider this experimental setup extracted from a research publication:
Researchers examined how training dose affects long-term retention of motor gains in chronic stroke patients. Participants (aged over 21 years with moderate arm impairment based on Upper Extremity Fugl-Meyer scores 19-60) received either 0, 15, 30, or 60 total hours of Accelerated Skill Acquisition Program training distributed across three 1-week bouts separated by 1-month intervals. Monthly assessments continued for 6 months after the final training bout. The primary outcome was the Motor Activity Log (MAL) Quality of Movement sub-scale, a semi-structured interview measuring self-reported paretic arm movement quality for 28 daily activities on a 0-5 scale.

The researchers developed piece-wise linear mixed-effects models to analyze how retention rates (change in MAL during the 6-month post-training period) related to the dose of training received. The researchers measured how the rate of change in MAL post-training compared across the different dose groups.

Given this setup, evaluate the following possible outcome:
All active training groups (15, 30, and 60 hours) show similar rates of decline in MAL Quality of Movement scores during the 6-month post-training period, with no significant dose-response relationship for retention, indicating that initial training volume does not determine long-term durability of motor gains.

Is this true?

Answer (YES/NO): NO